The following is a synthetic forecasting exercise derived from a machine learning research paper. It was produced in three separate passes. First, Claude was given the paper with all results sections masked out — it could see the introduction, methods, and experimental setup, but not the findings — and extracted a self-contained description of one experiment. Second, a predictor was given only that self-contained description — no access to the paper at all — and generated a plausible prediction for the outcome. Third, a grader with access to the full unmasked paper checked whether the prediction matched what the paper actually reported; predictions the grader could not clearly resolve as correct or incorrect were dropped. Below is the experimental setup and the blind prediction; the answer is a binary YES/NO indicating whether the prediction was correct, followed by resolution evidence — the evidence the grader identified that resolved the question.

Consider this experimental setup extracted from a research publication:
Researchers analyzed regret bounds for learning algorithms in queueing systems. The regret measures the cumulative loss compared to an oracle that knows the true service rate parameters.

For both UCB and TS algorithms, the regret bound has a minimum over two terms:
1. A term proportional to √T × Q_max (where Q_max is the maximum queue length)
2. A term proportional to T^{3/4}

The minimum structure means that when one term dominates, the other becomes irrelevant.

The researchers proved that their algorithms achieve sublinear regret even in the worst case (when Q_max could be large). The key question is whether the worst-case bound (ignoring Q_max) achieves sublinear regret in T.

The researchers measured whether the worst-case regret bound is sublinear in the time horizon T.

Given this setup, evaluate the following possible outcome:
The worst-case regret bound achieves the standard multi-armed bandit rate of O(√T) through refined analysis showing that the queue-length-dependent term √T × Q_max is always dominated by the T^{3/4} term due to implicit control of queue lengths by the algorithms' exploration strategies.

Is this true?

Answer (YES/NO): NO